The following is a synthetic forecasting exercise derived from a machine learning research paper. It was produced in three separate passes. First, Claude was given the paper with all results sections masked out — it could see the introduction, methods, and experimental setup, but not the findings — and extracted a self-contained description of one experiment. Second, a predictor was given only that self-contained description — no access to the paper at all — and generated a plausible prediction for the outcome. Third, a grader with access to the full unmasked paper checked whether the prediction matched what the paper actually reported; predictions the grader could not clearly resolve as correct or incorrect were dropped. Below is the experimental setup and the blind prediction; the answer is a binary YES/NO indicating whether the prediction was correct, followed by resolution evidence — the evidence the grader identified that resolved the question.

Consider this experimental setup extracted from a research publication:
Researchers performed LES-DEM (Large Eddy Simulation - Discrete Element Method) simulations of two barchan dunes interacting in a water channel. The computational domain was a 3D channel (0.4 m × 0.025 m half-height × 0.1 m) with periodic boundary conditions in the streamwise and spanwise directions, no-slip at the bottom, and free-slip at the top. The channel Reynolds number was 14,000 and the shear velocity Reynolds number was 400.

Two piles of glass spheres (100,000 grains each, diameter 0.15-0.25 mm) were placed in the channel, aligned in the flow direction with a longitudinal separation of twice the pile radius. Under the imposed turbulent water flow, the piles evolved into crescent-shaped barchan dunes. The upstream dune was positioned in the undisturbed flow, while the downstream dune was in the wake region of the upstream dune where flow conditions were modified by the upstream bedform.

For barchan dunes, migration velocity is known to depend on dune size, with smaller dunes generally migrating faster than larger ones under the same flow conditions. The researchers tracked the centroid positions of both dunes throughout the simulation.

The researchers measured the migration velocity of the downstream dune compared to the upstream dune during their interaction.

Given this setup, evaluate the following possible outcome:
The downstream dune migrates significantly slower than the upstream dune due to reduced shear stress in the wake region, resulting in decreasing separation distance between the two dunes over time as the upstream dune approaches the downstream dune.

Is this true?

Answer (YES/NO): NO